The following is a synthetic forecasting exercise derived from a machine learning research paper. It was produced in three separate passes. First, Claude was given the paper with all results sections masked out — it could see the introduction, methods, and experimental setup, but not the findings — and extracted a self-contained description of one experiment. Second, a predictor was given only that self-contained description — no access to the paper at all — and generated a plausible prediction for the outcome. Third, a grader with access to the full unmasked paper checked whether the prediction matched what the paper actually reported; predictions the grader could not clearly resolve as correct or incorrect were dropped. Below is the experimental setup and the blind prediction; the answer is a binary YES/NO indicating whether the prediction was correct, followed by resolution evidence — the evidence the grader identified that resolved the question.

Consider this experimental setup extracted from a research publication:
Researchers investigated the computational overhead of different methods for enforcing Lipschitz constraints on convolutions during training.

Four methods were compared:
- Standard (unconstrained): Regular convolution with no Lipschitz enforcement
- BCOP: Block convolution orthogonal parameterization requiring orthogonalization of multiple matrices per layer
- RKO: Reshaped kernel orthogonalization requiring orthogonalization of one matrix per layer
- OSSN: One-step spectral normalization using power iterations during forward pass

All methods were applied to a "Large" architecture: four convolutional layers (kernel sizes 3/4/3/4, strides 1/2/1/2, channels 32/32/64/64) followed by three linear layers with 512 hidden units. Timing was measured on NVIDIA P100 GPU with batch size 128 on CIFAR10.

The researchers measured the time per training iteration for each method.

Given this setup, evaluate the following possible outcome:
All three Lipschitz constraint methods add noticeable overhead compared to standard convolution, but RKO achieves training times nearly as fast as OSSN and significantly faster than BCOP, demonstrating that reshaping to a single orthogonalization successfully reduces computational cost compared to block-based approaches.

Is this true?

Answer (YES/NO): NO